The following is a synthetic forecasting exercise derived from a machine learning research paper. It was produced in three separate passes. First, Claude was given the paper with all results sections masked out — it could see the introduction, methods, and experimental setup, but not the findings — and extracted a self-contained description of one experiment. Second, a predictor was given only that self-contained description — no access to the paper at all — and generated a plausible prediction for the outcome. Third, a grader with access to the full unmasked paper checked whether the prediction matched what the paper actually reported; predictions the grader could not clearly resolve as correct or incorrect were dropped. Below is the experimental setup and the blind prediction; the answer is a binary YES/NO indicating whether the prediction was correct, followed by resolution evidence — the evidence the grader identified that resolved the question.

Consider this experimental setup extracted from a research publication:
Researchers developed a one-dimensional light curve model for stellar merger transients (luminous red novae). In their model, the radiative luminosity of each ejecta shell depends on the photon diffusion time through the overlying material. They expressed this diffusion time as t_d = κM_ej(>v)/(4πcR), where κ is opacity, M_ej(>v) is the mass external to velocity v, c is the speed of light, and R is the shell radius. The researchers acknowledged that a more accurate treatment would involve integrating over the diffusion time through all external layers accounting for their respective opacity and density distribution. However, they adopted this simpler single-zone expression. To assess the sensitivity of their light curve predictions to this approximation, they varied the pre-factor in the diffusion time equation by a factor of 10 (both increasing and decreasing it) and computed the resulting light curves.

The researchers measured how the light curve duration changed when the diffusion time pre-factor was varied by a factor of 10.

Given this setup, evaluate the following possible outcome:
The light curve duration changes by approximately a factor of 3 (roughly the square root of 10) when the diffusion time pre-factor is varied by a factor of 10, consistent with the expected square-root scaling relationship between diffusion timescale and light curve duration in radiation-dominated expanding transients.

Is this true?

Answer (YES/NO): NO